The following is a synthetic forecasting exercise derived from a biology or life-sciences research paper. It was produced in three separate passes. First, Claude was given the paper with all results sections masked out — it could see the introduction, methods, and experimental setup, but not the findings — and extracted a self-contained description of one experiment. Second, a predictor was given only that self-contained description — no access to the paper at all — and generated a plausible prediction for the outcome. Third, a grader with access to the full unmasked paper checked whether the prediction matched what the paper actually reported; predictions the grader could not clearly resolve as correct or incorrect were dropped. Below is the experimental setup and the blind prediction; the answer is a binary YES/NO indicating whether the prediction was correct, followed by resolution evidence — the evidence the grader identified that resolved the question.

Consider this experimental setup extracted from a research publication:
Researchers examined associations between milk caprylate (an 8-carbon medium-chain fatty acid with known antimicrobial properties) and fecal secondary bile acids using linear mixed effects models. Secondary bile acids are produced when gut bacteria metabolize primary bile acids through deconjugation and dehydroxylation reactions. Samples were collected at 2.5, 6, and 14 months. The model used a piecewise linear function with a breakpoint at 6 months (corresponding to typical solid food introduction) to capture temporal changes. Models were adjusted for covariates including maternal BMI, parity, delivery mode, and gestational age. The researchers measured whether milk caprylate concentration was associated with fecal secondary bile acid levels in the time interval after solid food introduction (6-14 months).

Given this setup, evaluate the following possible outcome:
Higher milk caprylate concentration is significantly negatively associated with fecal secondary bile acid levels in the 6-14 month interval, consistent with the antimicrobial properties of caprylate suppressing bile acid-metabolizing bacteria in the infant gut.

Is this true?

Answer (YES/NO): NO